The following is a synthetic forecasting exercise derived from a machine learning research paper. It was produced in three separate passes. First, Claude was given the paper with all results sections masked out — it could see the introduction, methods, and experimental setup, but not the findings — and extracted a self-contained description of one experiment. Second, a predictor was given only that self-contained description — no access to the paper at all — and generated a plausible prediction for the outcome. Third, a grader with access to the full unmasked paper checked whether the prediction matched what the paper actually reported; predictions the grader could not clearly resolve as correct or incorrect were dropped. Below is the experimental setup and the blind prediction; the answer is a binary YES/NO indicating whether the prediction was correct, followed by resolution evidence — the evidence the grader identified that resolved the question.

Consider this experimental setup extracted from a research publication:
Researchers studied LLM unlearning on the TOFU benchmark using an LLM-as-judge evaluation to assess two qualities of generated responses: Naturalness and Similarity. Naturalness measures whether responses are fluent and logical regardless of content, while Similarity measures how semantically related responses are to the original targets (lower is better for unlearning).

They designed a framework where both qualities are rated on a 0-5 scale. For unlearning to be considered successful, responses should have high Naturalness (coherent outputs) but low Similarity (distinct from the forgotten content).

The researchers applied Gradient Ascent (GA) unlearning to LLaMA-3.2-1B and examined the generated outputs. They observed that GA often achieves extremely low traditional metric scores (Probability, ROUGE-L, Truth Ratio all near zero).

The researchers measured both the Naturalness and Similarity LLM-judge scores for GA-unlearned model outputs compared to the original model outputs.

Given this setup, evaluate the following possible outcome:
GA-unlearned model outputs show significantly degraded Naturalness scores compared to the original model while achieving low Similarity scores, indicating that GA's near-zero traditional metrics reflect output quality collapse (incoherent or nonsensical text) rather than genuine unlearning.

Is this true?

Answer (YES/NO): YES